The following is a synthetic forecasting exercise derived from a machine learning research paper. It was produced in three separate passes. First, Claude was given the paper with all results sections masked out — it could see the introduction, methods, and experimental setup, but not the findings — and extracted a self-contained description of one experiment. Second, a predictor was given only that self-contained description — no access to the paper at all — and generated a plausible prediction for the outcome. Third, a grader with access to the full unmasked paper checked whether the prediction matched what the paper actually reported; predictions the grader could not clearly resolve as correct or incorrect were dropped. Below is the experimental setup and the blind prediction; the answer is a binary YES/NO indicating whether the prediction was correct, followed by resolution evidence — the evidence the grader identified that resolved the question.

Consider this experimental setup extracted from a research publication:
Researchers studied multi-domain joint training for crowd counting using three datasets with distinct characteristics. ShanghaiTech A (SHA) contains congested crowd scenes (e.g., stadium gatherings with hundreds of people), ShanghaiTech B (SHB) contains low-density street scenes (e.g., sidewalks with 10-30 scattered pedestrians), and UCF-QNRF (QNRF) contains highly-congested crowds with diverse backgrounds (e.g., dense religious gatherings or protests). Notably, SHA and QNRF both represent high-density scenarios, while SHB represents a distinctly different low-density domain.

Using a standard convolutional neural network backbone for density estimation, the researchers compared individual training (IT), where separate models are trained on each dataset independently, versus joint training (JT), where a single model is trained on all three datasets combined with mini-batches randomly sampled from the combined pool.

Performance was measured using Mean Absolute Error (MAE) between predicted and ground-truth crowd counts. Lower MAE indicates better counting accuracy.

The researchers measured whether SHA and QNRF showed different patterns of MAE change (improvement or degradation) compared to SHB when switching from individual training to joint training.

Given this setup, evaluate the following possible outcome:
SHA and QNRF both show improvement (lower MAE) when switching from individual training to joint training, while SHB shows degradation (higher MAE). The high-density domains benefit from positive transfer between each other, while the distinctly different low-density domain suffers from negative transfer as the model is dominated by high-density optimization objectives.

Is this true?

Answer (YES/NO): YES